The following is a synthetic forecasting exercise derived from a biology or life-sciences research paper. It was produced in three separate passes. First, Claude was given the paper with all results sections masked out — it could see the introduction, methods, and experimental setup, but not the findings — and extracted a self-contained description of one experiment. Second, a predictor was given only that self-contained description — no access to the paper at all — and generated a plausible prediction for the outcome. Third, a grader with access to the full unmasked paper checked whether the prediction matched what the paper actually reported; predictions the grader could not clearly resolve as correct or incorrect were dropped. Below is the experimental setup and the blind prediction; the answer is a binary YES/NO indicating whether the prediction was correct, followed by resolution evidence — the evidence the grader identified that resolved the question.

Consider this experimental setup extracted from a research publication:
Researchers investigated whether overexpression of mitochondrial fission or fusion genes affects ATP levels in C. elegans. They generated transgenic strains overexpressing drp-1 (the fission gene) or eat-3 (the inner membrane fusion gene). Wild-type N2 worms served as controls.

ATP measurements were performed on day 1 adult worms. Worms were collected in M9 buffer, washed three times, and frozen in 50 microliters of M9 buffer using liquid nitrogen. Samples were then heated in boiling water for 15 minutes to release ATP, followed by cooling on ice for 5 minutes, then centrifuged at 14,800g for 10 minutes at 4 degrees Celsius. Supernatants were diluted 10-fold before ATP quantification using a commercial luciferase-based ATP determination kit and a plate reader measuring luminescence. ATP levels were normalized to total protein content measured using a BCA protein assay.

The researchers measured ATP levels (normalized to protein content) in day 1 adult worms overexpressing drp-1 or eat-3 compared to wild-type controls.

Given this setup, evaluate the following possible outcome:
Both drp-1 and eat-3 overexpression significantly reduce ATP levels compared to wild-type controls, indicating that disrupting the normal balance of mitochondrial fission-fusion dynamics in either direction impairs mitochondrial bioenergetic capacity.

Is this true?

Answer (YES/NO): NO